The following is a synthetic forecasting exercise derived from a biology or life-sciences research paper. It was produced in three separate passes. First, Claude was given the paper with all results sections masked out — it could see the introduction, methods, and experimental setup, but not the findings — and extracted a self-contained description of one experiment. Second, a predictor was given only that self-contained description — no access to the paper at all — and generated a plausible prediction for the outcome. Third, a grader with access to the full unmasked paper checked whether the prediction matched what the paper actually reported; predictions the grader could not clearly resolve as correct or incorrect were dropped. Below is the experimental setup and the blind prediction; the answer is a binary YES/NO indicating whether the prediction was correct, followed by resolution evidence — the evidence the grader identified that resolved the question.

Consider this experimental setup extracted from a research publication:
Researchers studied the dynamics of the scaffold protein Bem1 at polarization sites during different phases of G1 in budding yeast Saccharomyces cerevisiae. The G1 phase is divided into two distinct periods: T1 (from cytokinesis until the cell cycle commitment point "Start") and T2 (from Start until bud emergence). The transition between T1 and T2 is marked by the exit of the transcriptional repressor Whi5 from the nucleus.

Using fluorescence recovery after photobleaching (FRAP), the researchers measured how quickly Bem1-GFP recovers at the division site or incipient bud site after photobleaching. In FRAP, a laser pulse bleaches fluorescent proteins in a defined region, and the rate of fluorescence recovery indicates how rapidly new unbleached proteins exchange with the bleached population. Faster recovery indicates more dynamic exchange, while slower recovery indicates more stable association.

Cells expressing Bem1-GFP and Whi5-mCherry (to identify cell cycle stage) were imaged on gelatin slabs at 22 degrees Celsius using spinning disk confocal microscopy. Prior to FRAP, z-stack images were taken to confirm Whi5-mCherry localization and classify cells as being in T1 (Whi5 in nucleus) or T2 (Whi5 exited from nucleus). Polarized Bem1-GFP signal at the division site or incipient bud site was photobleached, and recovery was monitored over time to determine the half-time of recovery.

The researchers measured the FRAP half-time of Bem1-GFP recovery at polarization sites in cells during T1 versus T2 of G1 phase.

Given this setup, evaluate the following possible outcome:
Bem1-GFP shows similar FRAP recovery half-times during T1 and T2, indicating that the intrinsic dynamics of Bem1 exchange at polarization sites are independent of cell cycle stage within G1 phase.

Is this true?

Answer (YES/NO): NO